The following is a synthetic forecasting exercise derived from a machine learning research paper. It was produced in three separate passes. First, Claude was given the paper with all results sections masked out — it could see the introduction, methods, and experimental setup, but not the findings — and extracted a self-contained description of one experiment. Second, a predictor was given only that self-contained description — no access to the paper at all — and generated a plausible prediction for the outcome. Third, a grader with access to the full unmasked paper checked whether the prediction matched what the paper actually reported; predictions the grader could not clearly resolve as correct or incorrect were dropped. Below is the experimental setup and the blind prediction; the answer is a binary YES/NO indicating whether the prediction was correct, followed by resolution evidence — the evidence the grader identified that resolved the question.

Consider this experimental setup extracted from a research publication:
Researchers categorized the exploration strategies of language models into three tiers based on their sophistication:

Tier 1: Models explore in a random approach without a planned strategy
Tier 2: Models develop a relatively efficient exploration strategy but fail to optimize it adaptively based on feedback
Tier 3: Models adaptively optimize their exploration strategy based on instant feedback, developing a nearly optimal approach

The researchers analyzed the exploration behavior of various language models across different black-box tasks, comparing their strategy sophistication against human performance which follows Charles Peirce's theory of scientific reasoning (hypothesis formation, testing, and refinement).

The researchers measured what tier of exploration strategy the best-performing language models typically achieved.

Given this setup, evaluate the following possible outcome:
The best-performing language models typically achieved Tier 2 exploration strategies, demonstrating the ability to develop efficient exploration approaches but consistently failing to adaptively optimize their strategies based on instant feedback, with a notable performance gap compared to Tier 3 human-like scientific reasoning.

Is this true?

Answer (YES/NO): NO